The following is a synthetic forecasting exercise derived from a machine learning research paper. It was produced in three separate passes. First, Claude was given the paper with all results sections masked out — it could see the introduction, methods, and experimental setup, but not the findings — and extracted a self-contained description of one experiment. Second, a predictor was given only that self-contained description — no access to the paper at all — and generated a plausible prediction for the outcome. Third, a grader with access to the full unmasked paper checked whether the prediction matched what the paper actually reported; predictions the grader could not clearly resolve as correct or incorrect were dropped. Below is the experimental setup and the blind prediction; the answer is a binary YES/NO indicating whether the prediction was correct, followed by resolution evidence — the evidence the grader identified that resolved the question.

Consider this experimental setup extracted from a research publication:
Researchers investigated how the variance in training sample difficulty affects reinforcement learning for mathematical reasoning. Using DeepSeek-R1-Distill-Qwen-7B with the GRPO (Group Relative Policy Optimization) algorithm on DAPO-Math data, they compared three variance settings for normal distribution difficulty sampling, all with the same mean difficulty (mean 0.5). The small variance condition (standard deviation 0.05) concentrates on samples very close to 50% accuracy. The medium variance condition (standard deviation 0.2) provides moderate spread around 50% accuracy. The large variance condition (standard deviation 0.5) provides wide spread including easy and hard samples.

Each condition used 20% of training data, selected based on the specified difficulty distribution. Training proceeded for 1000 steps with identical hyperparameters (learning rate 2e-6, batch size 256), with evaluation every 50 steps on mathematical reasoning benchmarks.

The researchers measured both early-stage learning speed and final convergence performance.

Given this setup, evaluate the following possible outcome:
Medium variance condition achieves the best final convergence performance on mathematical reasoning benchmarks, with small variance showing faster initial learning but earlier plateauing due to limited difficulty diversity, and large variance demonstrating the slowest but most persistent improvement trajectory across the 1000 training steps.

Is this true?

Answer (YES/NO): NO